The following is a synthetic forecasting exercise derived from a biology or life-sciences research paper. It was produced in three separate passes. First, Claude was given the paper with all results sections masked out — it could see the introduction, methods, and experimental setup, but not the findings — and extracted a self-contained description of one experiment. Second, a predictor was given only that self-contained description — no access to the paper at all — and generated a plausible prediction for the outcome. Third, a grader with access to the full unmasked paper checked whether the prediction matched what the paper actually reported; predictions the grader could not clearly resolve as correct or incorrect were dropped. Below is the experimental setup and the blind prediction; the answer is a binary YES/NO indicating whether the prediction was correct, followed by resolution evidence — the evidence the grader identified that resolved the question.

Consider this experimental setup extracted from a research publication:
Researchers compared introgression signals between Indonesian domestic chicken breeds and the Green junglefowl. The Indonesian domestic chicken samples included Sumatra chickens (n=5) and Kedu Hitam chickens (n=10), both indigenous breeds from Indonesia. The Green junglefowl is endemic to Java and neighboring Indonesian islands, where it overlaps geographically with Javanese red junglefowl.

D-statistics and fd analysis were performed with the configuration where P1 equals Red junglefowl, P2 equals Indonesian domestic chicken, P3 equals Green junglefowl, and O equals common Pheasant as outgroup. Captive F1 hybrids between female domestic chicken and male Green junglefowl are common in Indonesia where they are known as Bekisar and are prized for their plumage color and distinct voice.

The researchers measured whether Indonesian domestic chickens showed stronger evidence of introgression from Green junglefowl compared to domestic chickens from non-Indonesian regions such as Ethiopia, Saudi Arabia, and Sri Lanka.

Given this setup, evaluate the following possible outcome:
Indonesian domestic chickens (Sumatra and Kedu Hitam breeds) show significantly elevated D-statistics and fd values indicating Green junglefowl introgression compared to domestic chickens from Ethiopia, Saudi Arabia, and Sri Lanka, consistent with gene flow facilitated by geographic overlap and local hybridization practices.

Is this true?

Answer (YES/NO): NO